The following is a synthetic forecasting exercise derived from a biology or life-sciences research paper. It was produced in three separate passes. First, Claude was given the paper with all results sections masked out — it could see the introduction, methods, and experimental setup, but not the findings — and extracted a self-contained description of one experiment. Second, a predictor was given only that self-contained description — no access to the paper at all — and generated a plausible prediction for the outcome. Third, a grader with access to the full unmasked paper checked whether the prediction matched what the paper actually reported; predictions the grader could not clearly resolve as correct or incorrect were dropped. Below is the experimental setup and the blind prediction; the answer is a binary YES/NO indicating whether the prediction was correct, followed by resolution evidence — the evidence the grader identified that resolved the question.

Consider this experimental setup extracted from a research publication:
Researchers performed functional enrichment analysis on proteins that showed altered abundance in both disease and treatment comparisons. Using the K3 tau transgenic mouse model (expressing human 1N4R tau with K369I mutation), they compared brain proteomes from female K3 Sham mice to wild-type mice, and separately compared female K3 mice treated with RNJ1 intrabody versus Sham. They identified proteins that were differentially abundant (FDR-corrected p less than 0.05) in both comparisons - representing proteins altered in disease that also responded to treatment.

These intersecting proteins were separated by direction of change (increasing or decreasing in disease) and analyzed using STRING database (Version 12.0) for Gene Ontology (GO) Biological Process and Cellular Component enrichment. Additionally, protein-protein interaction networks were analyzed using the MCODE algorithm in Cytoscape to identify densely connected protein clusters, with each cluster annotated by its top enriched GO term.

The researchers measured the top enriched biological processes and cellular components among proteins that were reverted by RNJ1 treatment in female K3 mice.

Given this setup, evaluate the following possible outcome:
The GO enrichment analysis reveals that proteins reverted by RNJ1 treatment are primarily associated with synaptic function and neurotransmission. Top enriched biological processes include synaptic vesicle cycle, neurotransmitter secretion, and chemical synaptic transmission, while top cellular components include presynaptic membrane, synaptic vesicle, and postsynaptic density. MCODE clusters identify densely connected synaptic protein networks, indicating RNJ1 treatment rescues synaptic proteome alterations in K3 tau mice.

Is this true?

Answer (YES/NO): NO